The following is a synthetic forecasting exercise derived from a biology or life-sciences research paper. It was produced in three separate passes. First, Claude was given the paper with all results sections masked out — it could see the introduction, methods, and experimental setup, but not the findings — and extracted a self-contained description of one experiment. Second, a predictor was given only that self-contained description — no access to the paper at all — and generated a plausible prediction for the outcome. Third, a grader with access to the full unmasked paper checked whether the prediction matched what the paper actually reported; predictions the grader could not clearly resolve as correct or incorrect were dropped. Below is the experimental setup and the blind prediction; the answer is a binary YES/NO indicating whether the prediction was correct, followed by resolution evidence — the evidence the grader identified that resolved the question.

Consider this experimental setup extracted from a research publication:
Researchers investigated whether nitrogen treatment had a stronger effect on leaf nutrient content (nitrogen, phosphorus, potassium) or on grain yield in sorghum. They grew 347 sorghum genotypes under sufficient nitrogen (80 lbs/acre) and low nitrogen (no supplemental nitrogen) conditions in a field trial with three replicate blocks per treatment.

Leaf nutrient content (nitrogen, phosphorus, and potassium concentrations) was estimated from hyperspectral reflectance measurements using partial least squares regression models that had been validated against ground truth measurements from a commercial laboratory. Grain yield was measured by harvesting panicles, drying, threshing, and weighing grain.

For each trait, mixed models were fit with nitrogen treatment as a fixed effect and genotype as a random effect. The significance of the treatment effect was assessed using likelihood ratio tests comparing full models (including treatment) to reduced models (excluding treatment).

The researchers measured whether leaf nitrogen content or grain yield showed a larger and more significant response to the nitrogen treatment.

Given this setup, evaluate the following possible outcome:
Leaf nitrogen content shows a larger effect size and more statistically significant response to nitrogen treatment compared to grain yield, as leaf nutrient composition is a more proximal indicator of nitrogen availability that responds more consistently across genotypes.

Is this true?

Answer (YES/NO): NO